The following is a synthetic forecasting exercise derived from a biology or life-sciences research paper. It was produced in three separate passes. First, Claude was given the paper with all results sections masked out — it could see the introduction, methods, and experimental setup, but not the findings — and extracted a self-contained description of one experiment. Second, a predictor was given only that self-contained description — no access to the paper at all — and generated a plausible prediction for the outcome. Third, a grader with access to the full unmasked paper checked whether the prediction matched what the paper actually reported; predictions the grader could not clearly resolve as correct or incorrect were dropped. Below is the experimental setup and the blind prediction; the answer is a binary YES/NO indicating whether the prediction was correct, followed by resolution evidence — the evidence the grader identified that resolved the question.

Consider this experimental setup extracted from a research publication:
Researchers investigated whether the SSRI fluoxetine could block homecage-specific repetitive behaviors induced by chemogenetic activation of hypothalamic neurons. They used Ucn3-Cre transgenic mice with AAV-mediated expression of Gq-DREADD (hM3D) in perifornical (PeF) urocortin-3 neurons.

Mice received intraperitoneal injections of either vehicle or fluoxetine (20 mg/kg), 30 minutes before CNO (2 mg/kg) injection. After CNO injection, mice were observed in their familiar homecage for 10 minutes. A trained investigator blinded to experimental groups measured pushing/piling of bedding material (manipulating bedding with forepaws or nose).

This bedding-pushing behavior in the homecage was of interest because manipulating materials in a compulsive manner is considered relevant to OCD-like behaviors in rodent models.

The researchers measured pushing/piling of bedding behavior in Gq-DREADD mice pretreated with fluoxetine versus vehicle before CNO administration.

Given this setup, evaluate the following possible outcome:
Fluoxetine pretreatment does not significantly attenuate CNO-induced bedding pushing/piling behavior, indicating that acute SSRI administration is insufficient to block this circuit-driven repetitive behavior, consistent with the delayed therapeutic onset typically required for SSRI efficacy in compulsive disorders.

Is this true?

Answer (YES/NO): NO